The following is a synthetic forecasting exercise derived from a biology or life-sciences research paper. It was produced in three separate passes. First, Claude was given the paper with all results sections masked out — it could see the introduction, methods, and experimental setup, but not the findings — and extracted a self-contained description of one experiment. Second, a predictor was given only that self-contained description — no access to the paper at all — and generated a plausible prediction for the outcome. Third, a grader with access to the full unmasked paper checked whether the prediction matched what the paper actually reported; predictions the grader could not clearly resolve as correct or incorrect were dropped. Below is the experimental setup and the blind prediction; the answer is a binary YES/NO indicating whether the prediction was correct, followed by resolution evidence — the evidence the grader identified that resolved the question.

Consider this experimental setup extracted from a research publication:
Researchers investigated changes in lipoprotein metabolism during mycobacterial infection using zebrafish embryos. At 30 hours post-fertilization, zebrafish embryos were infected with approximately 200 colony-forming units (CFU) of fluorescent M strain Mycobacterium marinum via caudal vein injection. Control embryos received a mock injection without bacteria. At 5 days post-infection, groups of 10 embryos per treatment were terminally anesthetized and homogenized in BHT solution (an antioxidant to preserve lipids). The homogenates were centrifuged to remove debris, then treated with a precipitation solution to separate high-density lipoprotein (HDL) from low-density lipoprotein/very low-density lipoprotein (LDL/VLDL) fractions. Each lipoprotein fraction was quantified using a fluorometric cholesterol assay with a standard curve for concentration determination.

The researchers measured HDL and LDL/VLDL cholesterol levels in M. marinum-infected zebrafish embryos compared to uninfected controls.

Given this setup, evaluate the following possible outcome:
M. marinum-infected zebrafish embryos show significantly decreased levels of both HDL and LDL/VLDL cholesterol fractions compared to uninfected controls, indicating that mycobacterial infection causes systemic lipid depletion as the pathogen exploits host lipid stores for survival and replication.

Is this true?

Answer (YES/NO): NO